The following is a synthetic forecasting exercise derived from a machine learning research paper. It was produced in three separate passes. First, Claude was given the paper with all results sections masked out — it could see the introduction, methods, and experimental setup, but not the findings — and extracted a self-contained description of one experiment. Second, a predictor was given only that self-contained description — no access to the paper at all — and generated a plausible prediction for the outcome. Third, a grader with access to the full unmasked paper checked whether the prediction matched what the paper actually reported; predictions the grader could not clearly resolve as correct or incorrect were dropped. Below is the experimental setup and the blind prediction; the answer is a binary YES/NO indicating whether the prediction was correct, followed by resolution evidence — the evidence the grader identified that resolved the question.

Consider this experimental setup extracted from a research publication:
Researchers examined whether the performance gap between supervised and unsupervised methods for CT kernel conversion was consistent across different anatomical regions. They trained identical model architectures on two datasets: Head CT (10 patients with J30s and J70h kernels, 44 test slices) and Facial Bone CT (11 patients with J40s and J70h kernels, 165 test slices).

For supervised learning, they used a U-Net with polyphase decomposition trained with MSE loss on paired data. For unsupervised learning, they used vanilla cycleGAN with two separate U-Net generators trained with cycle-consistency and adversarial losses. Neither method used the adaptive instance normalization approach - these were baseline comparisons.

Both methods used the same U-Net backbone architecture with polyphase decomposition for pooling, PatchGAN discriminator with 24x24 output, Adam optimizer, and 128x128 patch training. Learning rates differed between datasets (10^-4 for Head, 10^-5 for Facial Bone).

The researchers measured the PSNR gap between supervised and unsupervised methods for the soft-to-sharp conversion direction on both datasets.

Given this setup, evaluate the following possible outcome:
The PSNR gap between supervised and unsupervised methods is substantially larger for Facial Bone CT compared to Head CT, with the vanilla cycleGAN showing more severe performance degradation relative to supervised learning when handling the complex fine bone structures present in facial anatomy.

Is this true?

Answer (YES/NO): YES